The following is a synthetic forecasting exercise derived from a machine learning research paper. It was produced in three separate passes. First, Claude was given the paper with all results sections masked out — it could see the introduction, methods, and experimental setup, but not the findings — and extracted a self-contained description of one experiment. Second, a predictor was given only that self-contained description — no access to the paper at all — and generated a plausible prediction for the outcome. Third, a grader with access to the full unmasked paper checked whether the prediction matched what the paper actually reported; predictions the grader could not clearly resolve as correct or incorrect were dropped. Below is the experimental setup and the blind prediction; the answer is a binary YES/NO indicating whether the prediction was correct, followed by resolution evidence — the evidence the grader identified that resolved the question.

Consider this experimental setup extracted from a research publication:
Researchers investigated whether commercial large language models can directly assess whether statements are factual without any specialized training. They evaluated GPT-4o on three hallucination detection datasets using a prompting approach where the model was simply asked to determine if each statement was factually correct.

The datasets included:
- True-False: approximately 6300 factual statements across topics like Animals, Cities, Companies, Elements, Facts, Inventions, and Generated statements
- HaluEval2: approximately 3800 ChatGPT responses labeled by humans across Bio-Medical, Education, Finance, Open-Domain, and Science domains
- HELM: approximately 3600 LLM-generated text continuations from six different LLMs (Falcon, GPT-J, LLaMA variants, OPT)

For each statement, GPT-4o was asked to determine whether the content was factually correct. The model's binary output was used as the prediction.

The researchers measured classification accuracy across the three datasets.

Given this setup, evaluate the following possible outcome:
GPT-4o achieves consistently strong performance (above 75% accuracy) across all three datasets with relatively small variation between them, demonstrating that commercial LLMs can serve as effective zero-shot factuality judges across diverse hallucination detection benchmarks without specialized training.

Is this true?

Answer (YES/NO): NO